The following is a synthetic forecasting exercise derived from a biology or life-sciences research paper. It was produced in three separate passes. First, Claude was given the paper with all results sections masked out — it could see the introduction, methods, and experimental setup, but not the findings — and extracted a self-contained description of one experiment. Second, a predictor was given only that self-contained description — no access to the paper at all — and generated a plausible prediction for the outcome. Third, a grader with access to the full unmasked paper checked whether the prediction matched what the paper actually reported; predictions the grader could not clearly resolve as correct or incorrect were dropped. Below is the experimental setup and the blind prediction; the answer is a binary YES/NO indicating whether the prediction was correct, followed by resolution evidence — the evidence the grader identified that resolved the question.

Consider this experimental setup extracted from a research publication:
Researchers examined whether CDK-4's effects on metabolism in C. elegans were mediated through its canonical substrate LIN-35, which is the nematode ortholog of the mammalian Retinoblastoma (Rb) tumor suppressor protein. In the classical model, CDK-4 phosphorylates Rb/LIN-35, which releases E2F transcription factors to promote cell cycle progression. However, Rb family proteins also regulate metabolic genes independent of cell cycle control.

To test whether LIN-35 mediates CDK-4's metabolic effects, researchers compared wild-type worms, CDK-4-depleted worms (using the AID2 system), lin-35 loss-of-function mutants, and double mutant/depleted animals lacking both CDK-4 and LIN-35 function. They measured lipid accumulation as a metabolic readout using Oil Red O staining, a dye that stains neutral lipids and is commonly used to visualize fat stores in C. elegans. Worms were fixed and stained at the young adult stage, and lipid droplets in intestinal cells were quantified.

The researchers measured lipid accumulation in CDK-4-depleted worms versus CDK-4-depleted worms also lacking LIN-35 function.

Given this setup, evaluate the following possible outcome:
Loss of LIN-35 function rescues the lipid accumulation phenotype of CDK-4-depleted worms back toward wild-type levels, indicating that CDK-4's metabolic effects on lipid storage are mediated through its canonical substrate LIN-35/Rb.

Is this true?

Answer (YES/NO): YES